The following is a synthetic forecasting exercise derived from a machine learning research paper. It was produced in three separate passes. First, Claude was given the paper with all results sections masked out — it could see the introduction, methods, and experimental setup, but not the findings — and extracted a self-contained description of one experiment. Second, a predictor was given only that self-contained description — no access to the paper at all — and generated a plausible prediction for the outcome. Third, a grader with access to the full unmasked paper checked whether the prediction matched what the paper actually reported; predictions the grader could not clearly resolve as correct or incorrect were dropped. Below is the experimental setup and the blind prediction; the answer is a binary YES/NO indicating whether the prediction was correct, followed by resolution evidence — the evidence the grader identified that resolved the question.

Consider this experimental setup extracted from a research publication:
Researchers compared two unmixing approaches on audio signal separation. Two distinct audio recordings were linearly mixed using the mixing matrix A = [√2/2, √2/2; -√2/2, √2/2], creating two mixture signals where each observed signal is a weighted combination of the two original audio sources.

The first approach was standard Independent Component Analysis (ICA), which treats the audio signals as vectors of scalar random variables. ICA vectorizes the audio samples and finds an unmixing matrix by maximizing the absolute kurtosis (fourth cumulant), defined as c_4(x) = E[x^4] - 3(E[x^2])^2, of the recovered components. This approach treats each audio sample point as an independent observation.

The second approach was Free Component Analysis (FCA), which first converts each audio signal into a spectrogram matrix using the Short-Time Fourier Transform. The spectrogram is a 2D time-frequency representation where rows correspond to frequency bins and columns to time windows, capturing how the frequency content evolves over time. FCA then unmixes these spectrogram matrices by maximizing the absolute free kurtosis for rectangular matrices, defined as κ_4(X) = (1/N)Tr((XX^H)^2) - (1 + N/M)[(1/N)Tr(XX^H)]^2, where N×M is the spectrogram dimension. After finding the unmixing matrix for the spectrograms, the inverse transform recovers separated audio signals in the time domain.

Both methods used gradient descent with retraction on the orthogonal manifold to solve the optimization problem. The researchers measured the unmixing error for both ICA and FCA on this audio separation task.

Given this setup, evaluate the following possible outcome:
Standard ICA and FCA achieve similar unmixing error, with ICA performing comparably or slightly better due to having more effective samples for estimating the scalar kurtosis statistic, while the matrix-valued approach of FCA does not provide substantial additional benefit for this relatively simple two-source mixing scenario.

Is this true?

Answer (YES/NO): YES